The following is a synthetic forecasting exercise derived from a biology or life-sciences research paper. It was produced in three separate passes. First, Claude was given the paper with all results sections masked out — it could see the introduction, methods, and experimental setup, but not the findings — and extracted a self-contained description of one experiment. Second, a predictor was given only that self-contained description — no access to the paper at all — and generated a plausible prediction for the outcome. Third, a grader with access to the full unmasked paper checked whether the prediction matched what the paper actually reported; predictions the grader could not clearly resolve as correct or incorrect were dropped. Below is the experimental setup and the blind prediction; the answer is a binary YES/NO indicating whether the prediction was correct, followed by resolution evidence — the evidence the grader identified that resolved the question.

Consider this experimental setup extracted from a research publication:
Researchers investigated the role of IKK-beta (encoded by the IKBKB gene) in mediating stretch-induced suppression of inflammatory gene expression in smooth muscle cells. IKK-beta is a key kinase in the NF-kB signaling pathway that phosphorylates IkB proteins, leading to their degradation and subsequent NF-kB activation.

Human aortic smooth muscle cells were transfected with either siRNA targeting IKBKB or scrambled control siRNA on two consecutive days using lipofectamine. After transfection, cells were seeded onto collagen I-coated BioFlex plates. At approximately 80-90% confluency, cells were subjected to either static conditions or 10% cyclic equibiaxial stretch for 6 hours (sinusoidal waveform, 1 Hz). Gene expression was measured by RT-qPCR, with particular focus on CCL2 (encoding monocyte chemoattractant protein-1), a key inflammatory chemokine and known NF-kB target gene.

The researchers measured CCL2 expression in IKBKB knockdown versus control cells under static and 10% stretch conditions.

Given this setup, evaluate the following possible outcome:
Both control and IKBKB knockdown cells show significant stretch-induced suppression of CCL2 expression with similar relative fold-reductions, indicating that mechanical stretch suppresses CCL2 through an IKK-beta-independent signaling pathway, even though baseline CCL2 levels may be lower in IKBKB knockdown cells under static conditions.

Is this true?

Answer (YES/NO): NO